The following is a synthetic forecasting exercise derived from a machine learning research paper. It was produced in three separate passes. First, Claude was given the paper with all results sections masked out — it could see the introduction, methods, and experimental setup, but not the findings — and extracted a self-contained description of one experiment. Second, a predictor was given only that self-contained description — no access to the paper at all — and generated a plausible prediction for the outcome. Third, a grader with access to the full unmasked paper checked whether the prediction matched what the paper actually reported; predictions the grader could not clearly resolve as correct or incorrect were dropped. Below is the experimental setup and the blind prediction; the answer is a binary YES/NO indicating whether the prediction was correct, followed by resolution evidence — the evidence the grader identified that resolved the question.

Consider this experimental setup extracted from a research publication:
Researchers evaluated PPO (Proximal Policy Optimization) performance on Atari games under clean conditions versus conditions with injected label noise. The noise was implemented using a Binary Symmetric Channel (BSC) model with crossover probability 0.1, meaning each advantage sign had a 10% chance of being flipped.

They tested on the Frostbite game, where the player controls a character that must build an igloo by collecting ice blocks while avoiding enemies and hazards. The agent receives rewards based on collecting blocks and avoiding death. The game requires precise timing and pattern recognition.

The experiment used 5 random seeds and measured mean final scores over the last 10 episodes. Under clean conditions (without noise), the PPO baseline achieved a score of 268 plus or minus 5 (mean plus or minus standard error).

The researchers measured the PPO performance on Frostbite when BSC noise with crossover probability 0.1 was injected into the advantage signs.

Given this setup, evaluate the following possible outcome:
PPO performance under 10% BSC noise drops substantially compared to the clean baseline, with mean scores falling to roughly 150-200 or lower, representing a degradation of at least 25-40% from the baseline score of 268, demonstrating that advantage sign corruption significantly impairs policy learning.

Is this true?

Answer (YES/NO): NO